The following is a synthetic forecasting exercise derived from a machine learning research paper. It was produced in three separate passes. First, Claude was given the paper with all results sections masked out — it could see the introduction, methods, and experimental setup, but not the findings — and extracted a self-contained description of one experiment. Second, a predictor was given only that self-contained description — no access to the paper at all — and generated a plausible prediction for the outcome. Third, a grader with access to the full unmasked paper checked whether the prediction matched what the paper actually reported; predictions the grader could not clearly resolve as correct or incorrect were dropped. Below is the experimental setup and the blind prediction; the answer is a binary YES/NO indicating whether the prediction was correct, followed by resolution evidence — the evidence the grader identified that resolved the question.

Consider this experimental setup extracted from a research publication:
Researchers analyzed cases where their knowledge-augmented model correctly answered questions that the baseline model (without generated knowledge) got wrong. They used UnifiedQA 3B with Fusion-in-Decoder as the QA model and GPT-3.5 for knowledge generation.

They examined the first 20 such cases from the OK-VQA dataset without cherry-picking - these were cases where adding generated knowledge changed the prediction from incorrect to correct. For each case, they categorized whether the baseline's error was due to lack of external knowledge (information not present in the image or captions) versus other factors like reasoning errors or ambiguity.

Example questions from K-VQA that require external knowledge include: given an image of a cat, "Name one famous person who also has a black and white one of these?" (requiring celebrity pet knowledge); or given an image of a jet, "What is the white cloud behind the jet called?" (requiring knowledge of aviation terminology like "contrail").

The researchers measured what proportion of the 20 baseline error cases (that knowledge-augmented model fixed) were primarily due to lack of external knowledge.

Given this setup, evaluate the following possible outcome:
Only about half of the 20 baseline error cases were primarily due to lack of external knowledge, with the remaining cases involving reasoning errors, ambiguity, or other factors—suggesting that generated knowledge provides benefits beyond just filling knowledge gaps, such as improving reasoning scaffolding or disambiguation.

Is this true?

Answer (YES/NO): NO